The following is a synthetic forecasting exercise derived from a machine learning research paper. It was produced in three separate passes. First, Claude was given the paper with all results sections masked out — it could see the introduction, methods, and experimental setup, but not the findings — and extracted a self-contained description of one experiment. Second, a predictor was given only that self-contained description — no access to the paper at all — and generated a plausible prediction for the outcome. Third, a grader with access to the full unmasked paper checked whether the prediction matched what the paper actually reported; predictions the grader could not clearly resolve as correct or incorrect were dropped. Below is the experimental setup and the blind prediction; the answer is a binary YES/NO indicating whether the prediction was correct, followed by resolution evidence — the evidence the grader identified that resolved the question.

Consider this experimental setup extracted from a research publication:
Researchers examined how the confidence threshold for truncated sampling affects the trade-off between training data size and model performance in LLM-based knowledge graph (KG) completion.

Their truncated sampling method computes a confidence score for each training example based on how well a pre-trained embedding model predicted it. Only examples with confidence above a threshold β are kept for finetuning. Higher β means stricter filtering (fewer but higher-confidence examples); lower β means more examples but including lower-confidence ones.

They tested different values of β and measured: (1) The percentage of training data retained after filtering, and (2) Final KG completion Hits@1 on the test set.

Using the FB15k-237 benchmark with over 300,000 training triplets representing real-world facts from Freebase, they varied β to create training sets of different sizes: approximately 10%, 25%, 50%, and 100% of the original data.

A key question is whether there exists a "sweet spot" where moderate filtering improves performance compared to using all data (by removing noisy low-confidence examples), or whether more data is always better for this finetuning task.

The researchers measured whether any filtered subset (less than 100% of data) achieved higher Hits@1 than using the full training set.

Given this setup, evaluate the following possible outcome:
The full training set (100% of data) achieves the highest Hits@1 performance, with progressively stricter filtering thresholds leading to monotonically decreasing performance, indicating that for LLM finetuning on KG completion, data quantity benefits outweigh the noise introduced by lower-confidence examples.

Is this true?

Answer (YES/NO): NO